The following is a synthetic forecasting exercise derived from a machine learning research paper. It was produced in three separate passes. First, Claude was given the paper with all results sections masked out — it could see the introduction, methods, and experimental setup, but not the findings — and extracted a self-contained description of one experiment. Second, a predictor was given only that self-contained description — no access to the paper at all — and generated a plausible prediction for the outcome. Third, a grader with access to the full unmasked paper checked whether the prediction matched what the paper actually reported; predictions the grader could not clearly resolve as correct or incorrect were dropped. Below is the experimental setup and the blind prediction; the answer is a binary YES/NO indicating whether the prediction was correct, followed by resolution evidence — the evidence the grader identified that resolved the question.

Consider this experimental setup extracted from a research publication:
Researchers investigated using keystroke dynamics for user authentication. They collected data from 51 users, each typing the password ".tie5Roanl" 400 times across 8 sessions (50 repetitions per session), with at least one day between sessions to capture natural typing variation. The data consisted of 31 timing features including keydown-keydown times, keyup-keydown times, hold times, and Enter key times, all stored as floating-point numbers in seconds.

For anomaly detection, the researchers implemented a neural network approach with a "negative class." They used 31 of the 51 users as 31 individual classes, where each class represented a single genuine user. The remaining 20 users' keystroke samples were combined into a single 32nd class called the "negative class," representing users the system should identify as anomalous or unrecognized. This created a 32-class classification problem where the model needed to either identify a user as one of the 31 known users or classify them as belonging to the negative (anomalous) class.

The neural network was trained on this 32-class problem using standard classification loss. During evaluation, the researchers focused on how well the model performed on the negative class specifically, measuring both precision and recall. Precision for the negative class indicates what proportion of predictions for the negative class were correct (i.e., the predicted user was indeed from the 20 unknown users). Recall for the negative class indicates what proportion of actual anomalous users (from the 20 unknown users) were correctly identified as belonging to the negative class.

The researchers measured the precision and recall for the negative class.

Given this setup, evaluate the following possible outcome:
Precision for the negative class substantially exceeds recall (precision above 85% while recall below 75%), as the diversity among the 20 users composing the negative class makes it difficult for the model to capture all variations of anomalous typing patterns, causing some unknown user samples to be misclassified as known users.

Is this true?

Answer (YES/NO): NO